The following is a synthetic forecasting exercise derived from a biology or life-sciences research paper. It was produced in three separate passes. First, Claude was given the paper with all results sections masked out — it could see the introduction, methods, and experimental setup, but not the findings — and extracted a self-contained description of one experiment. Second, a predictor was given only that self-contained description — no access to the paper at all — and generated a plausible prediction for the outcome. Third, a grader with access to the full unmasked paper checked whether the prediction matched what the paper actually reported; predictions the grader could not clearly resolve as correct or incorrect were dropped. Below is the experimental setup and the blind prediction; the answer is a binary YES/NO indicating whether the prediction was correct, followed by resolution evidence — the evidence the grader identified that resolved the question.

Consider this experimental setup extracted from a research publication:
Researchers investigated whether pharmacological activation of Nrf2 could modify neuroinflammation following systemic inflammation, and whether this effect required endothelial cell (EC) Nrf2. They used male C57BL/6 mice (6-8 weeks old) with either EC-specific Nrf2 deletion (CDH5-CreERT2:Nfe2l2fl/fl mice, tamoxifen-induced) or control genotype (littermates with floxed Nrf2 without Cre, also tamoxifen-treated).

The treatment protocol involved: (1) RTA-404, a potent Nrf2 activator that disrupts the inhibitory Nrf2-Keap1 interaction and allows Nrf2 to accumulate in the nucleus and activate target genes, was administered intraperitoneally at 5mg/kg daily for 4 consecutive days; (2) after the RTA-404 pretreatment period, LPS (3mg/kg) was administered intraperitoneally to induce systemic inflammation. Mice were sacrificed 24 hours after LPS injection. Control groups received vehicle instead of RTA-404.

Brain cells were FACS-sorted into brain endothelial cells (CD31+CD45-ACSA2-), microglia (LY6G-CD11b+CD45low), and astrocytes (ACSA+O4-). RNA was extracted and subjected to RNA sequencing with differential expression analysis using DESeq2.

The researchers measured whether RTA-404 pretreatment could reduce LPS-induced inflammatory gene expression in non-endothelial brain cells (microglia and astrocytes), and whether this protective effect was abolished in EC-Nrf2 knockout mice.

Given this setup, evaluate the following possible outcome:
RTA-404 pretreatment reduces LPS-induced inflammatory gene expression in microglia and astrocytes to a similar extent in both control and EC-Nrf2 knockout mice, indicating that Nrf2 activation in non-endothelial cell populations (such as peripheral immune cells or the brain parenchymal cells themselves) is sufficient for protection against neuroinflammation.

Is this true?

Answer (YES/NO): NO